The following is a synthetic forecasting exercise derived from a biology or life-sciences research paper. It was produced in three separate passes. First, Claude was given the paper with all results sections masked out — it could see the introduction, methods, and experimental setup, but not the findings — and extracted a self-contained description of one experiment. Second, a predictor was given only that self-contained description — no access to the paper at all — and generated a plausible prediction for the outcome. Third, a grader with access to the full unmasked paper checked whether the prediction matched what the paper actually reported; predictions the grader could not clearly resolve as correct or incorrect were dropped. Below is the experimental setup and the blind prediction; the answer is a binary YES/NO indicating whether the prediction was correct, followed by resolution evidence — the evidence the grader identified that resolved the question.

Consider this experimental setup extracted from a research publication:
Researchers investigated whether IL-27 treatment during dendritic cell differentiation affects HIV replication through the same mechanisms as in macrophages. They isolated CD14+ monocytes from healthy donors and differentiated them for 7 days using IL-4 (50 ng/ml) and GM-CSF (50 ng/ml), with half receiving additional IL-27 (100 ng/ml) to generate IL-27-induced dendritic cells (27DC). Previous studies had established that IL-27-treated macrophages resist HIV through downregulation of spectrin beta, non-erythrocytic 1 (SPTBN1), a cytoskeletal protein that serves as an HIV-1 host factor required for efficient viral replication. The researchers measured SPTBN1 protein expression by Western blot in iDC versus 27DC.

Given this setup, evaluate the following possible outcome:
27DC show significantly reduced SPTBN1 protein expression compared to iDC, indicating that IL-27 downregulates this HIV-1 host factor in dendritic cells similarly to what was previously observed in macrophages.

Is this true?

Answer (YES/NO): NO